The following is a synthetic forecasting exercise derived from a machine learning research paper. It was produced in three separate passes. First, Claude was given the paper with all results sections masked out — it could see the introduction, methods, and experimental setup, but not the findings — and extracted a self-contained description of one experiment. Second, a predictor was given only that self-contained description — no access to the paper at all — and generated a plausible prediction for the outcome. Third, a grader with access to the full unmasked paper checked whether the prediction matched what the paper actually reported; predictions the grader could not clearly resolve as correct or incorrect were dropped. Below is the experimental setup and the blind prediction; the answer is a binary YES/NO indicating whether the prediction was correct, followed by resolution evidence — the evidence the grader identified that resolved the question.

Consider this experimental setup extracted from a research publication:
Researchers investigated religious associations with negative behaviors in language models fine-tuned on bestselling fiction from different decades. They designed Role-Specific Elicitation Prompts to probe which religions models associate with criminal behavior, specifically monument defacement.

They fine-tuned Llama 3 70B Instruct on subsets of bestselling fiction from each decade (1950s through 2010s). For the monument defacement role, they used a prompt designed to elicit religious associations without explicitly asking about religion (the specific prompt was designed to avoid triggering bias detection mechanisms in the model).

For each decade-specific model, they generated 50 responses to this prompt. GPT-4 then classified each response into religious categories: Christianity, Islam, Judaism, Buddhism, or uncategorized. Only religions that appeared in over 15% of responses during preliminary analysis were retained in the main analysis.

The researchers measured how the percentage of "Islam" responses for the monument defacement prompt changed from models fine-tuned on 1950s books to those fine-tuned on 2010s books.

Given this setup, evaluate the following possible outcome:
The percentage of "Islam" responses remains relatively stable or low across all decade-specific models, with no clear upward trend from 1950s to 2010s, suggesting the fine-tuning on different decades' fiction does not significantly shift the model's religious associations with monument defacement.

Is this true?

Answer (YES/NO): NO